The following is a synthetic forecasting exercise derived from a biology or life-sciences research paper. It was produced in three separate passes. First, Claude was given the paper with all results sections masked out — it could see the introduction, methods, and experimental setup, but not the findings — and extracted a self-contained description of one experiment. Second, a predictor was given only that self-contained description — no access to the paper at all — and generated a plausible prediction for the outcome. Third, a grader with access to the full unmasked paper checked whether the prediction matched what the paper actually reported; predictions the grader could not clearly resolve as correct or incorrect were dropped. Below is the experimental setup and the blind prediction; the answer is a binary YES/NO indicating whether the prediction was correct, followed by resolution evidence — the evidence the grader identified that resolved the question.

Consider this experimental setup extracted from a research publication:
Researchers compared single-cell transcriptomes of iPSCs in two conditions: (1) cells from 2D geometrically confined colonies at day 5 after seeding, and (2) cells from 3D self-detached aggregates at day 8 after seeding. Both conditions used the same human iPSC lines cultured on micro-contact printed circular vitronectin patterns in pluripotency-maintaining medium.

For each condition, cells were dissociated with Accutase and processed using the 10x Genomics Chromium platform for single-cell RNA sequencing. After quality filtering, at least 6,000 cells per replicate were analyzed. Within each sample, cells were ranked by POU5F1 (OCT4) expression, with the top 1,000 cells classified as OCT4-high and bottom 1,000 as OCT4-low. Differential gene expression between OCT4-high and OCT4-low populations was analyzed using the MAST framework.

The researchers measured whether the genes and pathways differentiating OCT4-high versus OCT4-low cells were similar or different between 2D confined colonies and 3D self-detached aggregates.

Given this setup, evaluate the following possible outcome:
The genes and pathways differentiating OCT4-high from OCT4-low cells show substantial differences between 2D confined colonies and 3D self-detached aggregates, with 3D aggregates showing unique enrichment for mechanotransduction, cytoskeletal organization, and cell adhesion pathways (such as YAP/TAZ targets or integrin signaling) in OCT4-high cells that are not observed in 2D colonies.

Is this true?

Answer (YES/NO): NO